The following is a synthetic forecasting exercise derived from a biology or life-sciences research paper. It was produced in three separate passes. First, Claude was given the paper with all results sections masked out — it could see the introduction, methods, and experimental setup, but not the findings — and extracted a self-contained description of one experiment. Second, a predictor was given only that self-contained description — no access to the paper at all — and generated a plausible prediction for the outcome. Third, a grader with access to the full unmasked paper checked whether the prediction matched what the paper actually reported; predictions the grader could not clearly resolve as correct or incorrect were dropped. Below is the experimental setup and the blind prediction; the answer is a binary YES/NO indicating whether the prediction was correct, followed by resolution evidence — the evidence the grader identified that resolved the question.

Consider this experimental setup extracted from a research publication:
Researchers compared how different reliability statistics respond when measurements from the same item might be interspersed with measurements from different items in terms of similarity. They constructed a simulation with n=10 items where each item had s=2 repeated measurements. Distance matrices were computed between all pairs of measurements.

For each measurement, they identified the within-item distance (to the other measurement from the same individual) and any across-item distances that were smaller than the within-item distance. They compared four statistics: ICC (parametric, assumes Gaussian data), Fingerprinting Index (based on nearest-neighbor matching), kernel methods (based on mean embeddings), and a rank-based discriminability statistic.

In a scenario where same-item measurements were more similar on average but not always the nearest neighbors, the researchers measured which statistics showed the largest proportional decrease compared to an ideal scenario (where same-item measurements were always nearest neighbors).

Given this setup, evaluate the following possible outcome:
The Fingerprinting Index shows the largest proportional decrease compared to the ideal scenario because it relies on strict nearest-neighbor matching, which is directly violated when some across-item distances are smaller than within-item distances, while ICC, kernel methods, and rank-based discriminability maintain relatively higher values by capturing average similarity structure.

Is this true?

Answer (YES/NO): NO